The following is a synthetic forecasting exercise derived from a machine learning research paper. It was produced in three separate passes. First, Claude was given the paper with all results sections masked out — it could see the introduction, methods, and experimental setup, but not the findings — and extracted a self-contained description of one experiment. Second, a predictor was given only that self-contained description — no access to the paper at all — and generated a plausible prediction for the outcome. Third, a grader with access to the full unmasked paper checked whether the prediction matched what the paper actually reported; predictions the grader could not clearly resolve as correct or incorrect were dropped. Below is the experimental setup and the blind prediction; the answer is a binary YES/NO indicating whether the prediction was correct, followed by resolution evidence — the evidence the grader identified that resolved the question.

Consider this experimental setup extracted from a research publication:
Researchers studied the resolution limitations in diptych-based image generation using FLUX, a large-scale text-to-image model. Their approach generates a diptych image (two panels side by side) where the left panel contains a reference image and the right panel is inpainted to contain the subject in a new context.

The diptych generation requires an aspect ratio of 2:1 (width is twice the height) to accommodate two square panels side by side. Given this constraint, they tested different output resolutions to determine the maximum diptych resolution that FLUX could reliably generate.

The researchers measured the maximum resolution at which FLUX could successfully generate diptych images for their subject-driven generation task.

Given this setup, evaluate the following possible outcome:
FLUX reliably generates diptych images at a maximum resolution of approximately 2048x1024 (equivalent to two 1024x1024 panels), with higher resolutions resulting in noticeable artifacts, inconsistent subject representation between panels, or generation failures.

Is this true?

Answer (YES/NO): NO